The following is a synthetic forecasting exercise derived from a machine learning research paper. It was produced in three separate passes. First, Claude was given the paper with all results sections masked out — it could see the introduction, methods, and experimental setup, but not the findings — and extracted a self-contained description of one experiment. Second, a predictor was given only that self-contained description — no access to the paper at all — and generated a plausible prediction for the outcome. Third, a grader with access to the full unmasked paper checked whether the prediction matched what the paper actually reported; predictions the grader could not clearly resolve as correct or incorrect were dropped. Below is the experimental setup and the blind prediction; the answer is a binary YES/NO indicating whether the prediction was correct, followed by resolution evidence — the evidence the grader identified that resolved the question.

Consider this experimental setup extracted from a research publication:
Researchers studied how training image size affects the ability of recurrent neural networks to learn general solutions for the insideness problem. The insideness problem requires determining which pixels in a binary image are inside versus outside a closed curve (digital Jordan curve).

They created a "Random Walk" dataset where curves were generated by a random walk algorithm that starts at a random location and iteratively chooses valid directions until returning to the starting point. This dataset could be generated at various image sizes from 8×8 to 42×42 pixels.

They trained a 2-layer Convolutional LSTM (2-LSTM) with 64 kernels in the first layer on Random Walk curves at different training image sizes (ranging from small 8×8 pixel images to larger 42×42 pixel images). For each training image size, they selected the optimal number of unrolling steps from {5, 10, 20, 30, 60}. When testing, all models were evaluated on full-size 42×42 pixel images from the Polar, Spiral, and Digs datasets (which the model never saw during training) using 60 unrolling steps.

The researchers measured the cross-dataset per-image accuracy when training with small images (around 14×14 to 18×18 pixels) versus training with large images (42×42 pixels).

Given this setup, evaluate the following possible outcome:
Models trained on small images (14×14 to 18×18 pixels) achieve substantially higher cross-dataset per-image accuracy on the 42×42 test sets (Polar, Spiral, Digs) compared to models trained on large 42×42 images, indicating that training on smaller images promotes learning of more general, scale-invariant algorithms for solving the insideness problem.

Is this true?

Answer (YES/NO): YES